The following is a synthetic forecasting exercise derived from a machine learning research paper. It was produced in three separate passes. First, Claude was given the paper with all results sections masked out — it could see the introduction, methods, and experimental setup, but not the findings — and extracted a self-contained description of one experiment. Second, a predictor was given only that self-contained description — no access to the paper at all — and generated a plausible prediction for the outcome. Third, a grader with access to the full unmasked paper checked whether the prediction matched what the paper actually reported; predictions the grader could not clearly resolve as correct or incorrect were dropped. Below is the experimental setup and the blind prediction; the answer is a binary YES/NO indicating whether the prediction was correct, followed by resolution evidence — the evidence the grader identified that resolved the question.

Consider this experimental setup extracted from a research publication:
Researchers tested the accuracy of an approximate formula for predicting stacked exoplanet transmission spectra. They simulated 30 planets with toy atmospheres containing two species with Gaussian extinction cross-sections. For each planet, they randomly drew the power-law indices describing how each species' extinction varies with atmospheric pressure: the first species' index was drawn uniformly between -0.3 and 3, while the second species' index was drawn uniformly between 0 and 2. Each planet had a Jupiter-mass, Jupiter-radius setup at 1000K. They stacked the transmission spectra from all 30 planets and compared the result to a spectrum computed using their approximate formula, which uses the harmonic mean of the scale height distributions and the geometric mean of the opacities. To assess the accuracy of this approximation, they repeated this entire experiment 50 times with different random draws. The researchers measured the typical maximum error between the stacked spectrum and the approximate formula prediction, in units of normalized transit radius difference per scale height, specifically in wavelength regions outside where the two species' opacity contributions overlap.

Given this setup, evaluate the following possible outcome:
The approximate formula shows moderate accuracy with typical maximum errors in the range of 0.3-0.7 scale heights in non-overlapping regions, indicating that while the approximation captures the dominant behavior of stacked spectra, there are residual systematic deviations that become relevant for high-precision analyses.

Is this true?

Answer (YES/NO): NO